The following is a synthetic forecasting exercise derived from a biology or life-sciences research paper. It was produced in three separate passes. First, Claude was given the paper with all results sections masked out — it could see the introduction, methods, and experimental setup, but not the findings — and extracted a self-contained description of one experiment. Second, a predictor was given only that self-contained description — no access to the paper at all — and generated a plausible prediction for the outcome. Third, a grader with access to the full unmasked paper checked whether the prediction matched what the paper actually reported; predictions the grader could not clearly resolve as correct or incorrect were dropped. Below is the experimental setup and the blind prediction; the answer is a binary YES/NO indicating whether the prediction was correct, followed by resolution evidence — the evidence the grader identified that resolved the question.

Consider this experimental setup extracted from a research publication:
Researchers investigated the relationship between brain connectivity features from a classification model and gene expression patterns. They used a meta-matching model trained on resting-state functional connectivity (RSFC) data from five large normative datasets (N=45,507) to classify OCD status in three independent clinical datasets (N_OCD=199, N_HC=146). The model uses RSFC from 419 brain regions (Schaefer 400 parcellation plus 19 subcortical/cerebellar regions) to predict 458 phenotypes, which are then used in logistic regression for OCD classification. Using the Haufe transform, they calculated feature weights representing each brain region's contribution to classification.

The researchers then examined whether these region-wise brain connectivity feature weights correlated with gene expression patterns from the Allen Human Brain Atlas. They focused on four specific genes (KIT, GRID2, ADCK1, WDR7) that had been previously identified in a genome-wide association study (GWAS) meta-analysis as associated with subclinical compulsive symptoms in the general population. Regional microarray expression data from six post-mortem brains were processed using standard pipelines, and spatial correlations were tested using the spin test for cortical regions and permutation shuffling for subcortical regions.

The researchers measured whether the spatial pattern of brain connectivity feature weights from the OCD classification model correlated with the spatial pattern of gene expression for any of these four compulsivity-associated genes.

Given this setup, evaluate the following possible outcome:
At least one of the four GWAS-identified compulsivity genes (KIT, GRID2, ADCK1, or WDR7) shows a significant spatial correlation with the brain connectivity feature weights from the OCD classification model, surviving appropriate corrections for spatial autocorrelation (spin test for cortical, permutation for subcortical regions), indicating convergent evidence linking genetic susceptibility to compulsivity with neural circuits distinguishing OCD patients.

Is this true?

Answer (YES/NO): YES